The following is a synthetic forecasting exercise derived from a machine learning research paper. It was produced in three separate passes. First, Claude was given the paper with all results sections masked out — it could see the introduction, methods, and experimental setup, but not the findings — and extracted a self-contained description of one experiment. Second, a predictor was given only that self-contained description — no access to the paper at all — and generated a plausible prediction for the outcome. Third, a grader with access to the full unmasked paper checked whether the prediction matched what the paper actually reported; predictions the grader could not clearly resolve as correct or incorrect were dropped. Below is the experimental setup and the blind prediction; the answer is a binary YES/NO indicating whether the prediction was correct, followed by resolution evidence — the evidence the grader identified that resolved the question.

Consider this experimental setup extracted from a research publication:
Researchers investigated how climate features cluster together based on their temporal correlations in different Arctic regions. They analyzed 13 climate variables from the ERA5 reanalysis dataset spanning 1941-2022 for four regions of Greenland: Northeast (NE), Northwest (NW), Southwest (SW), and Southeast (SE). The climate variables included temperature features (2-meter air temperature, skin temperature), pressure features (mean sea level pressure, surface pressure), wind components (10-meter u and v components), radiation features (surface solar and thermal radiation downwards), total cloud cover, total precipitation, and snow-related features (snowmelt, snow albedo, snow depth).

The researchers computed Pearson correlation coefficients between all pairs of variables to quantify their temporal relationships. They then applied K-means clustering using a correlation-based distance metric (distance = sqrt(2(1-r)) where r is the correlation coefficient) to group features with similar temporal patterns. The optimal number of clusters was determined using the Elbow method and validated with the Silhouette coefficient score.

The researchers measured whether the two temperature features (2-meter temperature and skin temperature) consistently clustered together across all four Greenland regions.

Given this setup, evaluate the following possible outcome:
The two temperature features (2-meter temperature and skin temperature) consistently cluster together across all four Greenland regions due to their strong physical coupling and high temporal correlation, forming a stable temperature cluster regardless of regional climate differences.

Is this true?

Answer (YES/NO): YES